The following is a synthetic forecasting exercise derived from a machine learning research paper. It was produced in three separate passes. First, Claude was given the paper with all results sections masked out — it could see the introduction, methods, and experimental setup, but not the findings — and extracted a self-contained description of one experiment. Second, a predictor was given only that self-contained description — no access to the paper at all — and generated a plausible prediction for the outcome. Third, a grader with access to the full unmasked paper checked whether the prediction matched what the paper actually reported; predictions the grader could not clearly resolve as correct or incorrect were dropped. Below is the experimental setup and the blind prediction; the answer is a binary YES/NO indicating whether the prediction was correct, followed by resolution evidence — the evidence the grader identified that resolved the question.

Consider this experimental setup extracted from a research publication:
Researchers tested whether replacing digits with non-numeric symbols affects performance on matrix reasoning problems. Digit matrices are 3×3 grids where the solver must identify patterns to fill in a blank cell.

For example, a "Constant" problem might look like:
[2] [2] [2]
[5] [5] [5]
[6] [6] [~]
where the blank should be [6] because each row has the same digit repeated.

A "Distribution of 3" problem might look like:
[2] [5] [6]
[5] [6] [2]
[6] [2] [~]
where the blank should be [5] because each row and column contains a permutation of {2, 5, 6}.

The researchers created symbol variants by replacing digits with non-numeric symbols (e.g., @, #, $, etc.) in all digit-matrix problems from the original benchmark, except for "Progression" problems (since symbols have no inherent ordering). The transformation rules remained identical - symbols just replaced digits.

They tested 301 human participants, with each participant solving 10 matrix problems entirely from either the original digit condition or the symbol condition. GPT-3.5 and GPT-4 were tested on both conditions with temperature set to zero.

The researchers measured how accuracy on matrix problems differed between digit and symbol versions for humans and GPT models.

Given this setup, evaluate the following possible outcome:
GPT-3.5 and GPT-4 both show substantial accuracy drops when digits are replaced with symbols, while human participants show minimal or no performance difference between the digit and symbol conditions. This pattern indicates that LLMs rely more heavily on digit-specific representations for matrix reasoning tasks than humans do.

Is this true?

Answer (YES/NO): NO